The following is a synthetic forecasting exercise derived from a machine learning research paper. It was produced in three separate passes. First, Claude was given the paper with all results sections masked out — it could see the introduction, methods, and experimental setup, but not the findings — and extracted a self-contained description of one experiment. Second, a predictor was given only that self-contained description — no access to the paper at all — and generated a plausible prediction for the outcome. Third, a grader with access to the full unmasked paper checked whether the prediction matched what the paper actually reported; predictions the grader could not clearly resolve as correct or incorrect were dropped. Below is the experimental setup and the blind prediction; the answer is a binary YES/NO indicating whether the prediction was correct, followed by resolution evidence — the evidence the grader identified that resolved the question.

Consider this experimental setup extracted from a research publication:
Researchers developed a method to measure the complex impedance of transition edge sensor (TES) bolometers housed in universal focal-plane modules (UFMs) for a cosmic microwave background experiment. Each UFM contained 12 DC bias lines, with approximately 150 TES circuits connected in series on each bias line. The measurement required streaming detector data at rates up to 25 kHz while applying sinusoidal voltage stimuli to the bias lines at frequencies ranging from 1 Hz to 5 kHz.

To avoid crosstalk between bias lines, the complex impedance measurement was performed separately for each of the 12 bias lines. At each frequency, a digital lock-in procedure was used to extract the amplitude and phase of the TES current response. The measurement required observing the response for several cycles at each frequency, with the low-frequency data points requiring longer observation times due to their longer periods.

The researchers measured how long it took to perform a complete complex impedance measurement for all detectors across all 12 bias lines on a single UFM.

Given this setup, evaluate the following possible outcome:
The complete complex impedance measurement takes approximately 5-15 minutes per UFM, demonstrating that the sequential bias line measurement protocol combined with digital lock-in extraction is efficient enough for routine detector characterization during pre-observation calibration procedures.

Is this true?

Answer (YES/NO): NO